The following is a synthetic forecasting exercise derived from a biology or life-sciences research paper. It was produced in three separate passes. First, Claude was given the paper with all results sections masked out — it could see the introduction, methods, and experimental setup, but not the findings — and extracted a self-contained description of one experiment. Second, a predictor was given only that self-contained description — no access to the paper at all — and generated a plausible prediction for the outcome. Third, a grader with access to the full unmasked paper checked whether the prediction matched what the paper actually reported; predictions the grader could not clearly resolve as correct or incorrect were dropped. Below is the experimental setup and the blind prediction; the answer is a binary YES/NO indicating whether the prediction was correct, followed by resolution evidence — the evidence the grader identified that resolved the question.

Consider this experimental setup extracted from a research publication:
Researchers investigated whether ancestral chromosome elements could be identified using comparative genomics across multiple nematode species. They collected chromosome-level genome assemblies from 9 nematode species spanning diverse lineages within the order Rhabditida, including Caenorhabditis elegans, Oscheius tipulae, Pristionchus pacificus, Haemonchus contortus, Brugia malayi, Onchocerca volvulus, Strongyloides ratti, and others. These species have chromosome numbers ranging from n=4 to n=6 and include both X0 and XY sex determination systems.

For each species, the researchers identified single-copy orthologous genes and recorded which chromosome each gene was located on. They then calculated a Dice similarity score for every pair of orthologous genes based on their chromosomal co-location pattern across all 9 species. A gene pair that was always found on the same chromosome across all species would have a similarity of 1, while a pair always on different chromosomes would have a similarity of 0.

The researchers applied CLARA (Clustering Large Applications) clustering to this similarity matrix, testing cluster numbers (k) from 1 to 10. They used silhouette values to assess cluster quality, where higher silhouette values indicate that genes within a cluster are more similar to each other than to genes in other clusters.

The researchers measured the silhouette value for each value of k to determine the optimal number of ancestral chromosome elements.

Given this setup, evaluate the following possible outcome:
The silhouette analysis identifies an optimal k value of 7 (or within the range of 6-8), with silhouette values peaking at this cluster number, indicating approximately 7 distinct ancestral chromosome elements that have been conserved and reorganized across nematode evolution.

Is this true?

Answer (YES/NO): YES